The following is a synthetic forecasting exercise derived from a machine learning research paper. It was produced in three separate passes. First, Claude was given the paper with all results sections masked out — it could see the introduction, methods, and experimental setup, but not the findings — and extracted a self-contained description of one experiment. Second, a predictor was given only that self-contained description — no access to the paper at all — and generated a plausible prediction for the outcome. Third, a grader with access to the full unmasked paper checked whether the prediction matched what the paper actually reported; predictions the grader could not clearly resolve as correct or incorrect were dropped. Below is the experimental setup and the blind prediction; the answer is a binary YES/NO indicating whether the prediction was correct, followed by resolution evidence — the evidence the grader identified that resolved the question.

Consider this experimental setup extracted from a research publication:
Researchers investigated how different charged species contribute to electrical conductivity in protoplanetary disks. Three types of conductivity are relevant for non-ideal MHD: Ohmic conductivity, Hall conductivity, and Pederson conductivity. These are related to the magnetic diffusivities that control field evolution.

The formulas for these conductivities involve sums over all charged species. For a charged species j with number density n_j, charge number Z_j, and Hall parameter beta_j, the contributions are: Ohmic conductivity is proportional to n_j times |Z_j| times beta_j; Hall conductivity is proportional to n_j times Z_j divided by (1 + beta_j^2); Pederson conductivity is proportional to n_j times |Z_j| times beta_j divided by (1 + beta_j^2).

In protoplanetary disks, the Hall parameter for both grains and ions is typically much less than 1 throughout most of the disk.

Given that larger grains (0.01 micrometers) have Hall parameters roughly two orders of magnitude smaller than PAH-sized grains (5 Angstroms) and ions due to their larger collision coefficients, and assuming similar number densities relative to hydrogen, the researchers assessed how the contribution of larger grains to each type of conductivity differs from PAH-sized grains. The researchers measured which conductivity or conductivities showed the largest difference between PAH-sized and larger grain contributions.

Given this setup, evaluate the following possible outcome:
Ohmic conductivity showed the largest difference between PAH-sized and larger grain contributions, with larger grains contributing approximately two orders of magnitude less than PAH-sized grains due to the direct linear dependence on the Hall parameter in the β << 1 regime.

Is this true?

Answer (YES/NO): NO